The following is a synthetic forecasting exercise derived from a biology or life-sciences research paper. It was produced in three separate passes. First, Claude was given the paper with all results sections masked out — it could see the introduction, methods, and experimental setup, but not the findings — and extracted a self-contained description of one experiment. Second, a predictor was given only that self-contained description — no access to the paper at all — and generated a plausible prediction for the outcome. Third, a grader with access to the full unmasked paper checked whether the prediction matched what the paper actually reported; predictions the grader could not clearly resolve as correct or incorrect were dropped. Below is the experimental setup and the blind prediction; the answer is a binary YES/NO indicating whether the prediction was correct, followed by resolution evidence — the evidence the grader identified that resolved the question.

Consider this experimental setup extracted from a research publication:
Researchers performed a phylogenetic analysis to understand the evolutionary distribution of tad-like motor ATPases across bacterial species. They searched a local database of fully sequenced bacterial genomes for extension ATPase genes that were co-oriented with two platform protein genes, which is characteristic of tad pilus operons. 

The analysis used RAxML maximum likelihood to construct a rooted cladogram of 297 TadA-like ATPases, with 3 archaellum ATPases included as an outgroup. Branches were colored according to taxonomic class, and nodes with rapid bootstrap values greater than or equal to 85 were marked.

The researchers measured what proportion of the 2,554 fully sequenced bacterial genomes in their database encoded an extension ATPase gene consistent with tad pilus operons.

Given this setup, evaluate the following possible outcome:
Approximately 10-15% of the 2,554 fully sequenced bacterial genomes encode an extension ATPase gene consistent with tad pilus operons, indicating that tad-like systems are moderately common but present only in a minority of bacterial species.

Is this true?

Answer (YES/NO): NO